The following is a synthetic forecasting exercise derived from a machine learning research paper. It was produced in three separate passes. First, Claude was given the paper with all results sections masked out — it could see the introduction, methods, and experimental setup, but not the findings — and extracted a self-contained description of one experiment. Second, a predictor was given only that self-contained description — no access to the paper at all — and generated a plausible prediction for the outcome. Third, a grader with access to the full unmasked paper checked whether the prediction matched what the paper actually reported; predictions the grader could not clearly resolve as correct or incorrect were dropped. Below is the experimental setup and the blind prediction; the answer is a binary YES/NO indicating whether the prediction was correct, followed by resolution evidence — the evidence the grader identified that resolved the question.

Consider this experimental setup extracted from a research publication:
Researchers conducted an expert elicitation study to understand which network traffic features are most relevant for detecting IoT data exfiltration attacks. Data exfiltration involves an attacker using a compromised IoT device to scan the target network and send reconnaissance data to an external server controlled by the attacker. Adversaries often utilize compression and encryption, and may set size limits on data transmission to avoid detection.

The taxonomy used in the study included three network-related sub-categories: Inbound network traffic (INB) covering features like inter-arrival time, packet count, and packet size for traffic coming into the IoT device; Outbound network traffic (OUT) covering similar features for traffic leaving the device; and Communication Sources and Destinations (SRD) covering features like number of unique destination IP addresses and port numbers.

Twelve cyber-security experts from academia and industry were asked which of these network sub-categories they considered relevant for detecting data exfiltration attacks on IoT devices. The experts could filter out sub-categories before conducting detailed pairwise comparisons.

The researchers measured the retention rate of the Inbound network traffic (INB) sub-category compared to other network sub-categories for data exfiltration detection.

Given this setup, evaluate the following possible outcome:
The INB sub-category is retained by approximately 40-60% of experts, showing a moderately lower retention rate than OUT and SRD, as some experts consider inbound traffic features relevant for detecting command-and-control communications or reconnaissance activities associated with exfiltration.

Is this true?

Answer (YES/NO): NO